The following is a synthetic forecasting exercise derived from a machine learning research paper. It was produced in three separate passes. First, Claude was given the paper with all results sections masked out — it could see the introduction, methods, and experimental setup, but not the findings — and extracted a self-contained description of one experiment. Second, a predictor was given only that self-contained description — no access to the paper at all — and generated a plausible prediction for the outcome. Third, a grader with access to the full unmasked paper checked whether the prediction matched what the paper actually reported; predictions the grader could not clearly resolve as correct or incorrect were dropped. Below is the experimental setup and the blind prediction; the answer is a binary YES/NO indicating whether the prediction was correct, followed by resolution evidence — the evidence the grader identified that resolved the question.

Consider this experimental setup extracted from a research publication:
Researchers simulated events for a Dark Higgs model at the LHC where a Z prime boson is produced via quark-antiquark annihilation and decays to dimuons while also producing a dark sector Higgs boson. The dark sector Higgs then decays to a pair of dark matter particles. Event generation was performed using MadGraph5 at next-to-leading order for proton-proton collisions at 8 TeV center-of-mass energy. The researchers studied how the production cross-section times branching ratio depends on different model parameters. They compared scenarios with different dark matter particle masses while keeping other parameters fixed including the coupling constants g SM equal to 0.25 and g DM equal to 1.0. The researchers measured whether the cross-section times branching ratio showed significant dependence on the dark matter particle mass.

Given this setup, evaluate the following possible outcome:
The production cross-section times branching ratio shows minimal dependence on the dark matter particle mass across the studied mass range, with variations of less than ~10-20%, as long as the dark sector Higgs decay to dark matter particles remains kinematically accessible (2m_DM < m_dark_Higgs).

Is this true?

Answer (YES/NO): YES